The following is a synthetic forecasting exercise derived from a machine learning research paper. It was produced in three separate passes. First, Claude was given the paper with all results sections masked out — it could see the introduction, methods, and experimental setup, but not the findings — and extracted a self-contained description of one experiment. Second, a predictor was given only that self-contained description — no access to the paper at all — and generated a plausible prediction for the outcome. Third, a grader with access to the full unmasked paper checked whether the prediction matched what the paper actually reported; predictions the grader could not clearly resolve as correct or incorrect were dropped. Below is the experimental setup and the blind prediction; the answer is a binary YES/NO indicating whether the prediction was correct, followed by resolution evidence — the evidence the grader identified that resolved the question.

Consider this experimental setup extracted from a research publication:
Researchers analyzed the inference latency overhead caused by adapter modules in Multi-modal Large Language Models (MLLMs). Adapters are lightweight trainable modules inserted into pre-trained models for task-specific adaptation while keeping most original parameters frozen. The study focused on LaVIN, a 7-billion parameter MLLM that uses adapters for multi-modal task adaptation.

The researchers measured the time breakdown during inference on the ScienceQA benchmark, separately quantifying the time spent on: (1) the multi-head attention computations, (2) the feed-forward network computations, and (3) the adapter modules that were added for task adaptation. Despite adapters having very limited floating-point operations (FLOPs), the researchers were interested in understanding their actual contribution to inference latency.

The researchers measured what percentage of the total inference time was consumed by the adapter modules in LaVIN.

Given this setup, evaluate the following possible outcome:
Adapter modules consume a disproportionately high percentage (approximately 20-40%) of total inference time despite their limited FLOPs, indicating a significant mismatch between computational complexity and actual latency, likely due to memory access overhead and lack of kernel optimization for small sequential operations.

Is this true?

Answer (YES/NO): YES